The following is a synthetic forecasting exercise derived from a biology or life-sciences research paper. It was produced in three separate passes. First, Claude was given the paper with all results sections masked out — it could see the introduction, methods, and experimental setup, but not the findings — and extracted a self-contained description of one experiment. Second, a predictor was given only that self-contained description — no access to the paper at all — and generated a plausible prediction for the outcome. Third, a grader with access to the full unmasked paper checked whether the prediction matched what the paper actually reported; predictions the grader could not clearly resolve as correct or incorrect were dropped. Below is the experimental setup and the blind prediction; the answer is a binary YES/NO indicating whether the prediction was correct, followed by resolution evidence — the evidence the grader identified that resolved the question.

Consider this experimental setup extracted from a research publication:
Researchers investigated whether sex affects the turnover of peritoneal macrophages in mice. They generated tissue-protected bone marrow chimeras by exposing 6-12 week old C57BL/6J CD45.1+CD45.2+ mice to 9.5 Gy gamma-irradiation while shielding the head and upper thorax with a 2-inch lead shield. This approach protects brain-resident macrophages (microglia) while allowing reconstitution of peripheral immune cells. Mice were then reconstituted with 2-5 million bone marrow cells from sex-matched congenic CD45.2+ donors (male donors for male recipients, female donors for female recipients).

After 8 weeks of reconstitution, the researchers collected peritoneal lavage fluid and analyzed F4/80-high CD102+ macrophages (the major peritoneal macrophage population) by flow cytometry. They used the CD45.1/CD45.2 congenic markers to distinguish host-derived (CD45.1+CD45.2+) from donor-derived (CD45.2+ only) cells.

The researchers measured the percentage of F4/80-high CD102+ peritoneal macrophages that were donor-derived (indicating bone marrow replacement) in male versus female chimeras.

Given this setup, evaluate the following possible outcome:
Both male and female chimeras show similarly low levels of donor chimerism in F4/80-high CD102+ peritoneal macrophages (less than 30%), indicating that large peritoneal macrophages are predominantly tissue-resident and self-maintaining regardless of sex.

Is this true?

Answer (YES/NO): NO